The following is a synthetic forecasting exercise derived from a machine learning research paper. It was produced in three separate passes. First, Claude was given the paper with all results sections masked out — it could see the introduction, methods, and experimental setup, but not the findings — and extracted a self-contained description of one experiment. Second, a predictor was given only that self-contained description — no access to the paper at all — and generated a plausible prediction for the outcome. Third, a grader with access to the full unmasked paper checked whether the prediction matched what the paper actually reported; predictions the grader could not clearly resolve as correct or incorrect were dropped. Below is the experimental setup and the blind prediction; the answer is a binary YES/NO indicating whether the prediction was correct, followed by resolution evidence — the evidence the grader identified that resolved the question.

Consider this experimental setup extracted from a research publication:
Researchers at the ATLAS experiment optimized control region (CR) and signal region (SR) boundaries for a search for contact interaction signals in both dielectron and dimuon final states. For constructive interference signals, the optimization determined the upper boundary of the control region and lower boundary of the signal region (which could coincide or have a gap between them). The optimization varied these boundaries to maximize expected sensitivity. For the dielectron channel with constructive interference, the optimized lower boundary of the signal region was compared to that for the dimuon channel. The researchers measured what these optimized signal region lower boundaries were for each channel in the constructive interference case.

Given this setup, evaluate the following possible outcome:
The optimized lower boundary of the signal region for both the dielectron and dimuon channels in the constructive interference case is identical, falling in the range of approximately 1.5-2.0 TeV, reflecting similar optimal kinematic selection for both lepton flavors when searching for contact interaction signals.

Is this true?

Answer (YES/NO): NO